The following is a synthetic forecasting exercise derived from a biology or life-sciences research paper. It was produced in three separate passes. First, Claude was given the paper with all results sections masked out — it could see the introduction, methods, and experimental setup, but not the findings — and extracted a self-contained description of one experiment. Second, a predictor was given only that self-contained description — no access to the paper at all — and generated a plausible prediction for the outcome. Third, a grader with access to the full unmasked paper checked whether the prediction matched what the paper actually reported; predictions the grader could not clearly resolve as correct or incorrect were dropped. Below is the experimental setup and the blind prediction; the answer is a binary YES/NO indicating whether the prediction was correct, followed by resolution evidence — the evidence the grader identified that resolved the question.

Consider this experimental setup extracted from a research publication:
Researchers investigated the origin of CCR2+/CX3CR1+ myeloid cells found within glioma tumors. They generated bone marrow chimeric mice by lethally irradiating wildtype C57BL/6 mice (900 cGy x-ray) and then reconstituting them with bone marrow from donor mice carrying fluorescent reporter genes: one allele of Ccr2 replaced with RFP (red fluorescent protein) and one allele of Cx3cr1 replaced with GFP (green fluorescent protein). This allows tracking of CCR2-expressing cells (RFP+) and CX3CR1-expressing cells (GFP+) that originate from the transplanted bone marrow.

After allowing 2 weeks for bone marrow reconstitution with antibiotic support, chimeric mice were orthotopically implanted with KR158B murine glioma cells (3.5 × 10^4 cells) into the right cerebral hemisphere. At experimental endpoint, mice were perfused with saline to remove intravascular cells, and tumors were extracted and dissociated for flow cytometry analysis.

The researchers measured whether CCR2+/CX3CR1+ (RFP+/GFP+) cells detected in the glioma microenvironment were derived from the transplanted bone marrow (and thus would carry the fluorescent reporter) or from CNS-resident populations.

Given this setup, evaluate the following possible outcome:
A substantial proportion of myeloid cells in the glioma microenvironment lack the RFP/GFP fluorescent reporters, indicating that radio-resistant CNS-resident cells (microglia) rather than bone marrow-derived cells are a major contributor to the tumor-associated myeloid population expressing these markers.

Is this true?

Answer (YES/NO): NO